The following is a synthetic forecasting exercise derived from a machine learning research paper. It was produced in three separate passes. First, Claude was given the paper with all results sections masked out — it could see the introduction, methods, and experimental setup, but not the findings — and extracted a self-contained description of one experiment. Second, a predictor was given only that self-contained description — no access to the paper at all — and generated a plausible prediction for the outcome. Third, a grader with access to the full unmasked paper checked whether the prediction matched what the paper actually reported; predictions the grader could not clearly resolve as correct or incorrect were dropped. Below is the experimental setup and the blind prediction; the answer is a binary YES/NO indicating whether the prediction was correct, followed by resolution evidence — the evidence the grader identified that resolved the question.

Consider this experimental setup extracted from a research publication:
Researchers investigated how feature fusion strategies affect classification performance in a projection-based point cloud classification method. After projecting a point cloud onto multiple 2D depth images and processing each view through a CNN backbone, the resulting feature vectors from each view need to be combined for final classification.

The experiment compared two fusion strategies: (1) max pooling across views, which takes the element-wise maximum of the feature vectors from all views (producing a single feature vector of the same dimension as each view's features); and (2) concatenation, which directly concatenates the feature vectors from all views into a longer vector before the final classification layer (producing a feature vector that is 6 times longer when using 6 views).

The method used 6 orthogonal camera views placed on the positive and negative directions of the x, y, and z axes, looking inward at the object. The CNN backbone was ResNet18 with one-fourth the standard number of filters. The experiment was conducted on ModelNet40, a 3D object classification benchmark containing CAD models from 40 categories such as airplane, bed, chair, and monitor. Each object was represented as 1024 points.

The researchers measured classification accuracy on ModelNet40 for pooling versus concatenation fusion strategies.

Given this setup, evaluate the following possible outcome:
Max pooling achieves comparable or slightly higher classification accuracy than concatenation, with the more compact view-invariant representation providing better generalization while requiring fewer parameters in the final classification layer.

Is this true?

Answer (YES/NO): NO